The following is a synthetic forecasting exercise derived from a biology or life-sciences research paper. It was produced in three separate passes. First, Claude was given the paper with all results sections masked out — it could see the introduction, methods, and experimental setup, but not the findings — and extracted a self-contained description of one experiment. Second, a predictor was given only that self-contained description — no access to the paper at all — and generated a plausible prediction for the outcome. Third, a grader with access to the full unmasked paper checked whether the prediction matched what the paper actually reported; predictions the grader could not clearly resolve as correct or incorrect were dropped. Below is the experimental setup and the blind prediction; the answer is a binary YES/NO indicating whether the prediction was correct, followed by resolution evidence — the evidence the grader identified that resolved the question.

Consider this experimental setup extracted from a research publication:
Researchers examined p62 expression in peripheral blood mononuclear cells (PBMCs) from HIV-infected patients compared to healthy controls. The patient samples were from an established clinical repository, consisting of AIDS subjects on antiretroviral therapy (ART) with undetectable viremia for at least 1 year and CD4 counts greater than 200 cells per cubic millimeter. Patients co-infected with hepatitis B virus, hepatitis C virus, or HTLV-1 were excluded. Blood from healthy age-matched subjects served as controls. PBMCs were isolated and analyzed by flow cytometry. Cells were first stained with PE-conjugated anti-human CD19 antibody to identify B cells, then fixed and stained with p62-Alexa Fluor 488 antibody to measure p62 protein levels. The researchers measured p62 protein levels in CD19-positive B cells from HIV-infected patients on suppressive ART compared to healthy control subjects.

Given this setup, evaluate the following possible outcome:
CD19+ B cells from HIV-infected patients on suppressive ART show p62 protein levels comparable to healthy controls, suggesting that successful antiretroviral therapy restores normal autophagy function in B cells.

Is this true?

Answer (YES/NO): NO